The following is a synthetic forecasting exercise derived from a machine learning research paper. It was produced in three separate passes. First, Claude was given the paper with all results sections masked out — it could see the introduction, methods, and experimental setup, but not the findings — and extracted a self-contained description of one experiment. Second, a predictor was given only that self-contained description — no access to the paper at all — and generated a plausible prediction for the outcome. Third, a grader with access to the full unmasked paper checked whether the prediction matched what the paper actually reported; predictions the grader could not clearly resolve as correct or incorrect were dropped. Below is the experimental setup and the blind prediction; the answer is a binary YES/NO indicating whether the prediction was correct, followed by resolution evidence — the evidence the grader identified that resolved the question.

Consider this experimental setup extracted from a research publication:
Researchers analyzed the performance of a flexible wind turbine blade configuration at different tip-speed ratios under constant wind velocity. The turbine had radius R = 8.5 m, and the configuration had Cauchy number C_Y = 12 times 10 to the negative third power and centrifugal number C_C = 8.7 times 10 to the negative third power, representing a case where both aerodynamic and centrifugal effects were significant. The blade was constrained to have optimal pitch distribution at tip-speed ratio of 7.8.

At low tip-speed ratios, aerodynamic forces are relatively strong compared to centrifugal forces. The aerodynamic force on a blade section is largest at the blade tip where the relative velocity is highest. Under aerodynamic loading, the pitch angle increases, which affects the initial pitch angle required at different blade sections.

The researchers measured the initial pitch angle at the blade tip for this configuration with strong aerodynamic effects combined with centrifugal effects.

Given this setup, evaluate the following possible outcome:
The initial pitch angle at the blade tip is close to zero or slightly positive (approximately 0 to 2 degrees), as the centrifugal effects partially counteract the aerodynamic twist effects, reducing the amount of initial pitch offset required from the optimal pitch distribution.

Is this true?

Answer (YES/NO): NO